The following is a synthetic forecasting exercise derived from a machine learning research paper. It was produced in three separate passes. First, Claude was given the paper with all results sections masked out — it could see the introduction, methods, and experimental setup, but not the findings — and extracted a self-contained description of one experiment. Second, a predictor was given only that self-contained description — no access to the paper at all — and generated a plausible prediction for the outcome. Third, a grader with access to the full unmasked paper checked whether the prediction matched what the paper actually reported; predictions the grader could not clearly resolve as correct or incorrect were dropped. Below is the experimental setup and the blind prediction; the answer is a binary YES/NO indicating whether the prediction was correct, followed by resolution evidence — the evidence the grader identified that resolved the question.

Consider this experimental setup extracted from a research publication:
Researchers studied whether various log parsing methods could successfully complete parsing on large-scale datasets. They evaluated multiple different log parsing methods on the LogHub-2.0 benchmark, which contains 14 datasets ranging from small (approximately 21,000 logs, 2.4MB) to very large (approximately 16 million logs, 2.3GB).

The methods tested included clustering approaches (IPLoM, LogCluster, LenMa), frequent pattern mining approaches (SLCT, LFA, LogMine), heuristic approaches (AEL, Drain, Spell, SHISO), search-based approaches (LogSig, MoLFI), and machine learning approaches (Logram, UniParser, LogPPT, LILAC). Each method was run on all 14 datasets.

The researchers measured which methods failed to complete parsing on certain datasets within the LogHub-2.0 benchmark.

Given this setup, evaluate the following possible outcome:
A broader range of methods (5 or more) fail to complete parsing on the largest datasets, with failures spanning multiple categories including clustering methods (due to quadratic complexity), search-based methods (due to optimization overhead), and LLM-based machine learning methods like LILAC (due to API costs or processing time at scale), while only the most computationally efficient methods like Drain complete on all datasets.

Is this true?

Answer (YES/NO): NO